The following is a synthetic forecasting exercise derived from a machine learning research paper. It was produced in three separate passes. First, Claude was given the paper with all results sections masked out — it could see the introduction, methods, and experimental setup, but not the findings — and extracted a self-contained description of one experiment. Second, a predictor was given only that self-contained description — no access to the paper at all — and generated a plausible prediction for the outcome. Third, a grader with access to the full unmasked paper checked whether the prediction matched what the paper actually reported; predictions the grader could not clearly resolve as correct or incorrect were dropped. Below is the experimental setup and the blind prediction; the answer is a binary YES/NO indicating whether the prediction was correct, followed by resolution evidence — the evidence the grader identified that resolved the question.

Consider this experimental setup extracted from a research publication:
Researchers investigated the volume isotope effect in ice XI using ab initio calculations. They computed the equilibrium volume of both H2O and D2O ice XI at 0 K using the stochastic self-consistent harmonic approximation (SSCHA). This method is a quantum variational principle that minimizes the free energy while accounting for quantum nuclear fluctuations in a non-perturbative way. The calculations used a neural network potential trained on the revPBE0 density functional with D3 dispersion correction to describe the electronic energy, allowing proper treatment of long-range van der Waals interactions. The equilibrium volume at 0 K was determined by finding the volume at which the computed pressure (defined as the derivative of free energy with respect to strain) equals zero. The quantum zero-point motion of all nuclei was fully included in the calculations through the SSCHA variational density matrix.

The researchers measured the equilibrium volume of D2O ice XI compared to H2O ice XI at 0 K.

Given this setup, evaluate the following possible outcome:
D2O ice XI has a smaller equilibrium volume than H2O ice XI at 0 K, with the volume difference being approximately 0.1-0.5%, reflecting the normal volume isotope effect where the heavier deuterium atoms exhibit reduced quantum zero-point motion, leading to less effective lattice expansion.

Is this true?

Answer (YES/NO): NO